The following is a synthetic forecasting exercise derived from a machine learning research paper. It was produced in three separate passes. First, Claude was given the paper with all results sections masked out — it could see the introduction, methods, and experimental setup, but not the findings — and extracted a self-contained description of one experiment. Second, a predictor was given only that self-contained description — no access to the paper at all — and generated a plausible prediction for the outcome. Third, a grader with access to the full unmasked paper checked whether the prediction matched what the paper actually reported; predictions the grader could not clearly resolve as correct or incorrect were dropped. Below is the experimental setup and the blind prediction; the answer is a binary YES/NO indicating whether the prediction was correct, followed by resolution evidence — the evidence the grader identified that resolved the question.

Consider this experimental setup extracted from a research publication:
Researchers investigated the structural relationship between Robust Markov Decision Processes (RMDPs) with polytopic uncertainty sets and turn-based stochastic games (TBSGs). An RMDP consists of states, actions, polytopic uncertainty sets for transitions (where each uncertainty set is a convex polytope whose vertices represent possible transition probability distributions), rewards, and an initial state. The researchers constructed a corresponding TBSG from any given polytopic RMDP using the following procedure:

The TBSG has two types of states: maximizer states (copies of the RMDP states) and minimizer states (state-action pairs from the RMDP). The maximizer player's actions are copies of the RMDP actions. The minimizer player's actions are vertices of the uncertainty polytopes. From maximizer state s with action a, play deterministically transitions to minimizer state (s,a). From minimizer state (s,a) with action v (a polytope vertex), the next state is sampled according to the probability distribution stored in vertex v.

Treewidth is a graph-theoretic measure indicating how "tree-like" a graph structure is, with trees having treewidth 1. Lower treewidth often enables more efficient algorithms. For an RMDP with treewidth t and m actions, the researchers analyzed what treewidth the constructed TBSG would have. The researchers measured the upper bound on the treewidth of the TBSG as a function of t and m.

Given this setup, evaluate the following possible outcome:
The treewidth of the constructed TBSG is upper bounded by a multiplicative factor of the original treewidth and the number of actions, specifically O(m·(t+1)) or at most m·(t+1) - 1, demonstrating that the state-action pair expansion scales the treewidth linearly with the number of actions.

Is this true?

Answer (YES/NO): NO